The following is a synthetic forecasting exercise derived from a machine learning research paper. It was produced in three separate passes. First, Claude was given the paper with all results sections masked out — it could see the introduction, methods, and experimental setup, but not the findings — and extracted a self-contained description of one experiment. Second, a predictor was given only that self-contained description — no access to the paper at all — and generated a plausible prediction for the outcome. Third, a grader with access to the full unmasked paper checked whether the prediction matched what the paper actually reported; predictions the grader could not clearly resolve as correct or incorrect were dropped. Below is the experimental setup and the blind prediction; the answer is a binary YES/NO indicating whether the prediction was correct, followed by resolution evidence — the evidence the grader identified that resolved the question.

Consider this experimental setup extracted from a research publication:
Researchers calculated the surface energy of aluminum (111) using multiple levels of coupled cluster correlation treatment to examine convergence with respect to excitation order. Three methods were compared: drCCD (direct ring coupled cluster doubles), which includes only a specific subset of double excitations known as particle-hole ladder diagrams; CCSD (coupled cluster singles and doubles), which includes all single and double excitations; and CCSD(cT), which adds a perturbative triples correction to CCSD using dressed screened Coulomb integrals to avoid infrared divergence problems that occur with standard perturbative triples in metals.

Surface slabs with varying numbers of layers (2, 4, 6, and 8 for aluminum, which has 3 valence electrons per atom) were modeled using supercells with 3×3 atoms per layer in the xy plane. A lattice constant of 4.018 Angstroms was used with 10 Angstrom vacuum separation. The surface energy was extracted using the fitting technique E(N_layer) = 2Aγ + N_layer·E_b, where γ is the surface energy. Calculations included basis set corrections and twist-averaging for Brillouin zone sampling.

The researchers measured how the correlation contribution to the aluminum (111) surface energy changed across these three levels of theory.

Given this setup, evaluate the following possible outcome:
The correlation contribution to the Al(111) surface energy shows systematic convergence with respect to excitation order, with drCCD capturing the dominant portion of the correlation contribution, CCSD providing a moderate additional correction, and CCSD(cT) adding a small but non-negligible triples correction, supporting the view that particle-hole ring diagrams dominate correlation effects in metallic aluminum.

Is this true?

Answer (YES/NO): NO